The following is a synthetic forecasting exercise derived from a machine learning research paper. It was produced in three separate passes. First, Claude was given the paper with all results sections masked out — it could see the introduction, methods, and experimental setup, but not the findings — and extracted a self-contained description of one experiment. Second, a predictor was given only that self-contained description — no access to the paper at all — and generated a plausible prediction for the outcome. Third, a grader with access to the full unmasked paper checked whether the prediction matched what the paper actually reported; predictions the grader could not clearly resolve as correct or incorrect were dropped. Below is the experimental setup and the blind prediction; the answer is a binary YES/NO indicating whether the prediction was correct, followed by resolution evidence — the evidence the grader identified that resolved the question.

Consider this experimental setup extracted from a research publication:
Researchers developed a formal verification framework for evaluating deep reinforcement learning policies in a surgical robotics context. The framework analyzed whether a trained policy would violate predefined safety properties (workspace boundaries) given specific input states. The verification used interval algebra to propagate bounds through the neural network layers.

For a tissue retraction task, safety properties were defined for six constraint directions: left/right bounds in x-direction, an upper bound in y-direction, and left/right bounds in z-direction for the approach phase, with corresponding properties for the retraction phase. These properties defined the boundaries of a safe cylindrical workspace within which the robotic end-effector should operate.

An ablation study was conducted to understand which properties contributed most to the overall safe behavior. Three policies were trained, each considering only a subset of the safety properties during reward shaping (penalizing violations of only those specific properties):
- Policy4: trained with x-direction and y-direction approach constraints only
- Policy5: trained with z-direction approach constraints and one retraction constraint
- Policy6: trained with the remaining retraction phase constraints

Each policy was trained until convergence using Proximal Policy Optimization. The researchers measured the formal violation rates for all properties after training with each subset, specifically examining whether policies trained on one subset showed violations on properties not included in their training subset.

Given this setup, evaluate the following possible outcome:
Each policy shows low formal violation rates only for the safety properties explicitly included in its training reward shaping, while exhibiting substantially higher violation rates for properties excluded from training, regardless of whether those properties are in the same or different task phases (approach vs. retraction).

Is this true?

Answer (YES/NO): NO